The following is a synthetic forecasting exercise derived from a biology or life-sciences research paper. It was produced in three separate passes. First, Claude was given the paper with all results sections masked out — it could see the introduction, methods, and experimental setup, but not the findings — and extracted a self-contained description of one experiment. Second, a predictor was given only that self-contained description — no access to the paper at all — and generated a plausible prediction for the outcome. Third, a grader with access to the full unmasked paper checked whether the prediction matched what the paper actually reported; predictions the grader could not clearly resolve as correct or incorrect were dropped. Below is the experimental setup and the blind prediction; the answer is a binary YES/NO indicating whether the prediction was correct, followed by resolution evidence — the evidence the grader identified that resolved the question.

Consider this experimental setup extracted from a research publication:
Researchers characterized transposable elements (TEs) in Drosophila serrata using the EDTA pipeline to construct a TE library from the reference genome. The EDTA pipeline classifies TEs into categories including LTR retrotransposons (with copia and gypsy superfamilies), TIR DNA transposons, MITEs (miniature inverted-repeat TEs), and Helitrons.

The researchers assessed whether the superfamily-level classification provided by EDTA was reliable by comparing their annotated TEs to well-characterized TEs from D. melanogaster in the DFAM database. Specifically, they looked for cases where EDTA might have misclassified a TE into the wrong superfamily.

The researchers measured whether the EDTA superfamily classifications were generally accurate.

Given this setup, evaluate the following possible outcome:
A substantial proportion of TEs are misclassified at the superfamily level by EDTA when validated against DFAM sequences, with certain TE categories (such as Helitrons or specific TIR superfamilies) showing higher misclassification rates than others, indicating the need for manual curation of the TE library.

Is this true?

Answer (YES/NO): NO